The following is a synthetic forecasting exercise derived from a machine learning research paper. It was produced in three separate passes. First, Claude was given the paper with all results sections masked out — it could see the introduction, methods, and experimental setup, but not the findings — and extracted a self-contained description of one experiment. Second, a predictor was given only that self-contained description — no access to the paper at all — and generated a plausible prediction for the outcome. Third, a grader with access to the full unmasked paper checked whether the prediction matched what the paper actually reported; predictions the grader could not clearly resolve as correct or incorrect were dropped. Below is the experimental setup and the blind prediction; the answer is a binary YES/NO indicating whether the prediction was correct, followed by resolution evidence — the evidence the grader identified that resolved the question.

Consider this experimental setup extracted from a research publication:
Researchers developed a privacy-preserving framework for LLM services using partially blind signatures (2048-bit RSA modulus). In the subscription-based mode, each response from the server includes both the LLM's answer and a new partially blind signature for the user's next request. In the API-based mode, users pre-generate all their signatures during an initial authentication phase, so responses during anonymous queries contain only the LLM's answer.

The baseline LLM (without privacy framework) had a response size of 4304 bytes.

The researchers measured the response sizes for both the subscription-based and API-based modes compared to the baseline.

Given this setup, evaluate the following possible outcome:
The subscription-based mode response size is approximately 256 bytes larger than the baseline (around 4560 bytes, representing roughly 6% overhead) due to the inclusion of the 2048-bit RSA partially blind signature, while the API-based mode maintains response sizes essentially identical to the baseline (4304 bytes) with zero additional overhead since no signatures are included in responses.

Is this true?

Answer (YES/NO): NO